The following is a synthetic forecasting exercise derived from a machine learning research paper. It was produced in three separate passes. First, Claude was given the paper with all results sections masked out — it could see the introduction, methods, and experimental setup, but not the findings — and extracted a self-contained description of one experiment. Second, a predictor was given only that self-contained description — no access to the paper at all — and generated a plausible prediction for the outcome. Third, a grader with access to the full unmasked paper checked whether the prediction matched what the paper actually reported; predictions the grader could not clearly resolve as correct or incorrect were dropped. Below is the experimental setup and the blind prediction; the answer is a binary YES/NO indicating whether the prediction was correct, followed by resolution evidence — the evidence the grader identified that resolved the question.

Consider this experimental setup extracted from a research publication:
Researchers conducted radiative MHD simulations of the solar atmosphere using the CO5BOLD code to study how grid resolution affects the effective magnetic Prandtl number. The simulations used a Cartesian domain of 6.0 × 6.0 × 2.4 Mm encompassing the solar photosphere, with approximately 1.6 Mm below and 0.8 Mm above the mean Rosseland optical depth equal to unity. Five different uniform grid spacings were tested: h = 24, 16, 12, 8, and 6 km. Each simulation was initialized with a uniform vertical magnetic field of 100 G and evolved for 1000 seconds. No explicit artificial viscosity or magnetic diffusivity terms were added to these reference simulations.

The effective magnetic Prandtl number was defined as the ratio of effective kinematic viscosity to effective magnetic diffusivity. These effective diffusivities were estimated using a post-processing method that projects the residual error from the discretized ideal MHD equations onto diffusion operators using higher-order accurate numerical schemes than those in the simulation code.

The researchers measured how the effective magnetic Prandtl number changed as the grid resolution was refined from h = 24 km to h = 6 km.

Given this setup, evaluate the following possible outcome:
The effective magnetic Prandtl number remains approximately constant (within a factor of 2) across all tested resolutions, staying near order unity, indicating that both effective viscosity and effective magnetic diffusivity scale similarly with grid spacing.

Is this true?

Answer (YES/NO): YES